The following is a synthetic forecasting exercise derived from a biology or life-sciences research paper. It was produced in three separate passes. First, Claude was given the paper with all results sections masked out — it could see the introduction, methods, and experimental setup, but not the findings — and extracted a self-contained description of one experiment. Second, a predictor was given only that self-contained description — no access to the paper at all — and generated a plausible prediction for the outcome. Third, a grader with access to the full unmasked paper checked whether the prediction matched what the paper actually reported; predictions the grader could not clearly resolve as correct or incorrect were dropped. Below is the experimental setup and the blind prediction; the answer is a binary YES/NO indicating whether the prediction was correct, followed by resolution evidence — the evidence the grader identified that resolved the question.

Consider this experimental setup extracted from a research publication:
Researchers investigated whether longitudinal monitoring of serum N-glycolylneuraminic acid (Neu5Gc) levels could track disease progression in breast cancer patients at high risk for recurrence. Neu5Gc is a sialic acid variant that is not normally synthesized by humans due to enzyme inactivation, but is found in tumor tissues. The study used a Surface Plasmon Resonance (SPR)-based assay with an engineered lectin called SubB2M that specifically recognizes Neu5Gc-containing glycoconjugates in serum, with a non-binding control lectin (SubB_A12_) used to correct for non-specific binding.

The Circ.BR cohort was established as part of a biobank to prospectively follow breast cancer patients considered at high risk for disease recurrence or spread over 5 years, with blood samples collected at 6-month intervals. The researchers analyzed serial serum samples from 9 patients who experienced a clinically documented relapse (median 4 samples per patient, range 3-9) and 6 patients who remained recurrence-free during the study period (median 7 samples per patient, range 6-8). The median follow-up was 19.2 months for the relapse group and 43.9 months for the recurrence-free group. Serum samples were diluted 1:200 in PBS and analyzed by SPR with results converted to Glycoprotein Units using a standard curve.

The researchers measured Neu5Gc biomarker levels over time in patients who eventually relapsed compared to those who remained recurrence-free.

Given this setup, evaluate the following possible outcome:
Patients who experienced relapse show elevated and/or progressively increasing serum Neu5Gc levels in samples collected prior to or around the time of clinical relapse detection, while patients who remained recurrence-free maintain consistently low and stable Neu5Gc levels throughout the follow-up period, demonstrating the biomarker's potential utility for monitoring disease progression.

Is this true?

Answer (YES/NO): NO